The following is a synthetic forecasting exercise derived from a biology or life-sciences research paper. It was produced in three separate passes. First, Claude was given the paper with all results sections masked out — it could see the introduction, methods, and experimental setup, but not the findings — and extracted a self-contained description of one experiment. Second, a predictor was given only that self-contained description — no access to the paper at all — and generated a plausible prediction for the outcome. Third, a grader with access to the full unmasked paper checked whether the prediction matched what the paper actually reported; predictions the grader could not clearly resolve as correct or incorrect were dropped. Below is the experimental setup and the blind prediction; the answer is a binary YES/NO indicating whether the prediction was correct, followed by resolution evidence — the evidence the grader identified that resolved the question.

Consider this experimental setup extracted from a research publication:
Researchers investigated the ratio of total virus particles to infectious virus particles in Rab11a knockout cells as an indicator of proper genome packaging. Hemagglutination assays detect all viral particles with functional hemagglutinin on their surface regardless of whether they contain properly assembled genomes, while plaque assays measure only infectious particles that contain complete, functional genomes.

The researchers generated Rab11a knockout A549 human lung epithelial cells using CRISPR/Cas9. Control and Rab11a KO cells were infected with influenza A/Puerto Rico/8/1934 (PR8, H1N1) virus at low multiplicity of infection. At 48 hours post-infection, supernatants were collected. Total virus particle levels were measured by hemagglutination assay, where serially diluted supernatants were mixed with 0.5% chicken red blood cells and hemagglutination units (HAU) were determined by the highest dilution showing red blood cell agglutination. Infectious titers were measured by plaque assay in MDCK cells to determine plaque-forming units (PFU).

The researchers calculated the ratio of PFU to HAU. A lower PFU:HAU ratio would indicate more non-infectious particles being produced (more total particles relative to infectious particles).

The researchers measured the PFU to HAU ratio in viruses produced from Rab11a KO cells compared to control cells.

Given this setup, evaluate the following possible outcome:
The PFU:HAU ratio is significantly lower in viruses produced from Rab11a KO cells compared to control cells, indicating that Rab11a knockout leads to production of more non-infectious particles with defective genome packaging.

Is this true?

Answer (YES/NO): YES